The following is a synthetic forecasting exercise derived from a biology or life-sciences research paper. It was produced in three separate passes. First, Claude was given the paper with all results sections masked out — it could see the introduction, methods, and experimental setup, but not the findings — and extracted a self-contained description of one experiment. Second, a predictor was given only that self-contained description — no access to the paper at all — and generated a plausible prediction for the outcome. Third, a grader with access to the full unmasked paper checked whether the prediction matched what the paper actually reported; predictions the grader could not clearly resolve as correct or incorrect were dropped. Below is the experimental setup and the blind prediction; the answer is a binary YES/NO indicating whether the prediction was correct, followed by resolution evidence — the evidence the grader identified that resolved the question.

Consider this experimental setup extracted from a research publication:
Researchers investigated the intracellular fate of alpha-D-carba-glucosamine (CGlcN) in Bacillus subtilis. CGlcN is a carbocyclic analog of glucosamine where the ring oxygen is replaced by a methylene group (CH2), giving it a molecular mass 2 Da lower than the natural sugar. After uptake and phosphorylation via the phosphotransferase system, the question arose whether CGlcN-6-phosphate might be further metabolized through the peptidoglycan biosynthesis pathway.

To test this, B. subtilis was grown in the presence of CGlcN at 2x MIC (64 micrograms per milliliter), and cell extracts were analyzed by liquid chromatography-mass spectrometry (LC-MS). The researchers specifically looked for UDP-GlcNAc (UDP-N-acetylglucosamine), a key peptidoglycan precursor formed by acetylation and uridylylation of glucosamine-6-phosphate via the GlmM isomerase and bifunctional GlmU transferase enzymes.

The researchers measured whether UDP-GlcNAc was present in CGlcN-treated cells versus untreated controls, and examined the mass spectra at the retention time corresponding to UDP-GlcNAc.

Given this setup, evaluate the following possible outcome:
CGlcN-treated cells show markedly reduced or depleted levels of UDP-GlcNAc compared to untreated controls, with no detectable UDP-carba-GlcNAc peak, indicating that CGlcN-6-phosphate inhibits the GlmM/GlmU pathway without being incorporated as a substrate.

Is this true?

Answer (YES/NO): NO